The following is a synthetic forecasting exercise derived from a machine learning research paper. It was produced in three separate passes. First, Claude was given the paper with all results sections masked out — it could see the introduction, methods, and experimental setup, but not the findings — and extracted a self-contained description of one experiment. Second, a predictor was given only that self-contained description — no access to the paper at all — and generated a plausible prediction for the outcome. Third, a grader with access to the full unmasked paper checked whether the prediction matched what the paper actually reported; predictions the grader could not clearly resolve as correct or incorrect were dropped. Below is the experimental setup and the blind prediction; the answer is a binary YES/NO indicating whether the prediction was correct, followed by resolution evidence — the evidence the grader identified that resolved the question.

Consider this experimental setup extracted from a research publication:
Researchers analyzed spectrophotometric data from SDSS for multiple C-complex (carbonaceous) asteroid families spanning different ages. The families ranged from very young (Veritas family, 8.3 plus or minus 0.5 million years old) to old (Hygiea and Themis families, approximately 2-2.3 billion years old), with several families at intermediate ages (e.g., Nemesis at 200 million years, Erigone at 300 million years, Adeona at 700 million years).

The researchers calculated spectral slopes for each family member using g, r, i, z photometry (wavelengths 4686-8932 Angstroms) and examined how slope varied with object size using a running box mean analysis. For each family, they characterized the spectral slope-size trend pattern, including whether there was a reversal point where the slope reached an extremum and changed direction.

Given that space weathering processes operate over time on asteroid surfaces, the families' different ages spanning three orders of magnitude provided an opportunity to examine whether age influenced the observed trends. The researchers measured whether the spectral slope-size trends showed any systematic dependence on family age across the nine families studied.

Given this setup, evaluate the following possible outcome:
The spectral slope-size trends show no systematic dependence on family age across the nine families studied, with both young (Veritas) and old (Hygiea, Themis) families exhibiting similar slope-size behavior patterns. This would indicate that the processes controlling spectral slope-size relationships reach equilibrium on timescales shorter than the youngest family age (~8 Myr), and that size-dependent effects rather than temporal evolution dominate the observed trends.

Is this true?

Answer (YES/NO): YES